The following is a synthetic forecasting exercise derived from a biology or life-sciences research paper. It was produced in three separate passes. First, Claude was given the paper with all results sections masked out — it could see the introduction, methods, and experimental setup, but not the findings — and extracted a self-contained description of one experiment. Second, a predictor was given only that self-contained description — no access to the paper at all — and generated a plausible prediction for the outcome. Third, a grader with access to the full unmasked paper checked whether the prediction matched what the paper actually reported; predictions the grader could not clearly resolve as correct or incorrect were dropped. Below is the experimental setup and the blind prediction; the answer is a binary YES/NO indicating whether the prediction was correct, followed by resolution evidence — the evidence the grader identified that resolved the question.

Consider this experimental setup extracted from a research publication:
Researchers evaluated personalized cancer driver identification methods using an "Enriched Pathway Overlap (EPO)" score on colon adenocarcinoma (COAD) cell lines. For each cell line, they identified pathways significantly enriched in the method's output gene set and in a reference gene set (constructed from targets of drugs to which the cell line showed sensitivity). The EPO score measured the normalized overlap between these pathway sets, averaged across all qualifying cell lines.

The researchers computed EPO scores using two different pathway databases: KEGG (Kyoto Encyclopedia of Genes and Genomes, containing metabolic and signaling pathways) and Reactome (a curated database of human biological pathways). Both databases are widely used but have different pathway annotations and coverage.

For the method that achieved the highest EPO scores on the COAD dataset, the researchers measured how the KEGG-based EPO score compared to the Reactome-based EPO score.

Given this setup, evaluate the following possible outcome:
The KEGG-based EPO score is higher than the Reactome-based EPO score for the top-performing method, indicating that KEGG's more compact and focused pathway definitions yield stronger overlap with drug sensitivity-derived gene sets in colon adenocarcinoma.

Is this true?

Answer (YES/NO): YES